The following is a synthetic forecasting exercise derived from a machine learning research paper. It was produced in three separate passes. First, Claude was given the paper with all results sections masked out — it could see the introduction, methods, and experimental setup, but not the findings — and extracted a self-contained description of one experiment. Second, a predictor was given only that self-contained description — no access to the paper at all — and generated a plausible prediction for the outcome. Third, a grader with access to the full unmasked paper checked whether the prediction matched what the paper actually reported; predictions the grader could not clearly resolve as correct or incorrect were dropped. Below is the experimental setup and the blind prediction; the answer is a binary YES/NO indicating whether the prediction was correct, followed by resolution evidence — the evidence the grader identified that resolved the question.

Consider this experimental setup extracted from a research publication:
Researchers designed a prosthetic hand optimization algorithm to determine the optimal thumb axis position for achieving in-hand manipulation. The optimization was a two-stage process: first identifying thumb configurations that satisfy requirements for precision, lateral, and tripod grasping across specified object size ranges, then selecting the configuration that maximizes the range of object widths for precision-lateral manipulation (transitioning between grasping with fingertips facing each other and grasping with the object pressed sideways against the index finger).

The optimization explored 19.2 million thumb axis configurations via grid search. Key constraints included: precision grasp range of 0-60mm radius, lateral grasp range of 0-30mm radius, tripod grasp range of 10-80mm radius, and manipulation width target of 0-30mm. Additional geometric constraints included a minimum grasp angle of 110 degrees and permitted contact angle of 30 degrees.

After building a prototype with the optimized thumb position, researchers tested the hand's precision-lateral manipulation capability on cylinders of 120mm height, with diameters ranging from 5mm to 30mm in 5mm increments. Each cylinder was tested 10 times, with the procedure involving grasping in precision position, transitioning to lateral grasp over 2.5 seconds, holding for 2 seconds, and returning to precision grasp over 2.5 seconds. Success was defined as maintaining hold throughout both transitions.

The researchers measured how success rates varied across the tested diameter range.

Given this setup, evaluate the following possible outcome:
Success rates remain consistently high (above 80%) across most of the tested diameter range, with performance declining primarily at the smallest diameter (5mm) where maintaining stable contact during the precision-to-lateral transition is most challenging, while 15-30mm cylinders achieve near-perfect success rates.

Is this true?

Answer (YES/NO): NO